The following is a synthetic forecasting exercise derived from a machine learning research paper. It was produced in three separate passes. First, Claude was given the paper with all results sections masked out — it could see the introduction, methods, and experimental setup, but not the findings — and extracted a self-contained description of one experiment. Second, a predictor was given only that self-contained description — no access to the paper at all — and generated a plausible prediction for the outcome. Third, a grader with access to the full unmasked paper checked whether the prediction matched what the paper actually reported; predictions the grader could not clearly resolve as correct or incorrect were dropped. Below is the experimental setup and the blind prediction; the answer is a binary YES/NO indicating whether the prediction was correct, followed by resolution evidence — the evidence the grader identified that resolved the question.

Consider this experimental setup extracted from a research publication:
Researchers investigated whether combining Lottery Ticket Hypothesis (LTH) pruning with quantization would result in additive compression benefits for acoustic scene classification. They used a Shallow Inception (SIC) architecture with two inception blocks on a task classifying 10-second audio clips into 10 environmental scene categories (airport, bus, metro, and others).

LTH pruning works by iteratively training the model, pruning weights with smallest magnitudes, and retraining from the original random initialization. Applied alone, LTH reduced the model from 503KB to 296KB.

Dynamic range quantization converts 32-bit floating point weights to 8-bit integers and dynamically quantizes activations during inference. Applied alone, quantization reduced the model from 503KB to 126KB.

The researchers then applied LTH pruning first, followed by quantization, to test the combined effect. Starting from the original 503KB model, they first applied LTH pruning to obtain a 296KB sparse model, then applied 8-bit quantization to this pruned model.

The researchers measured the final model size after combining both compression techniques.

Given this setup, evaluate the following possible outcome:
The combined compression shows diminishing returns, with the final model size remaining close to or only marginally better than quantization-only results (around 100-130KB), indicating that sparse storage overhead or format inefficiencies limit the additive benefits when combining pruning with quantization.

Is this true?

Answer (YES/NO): NO